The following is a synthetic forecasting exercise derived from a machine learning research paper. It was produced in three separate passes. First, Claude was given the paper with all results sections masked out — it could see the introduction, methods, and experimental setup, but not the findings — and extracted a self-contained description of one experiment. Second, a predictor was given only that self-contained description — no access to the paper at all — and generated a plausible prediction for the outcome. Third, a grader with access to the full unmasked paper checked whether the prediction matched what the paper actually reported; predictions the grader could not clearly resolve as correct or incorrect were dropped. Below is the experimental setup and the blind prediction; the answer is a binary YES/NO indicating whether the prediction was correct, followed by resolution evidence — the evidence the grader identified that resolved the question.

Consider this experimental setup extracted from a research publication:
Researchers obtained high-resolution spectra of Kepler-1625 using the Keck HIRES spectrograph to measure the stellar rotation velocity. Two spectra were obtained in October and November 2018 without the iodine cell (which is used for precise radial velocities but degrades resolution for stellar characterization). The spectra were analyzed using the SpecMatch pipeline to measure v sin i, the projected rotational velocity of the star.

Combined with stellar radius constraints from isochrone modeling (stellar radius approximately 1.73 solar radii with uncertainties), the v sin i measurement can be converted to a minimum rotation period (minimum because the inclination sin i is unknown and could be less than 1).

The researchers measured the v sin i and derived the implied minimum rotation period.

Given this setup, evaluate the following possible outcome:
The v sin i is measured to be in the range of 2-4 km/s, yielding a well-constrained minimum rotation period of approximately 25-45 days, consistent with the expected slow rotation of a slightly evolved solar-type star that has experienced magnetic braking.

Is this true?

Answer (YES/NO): NO